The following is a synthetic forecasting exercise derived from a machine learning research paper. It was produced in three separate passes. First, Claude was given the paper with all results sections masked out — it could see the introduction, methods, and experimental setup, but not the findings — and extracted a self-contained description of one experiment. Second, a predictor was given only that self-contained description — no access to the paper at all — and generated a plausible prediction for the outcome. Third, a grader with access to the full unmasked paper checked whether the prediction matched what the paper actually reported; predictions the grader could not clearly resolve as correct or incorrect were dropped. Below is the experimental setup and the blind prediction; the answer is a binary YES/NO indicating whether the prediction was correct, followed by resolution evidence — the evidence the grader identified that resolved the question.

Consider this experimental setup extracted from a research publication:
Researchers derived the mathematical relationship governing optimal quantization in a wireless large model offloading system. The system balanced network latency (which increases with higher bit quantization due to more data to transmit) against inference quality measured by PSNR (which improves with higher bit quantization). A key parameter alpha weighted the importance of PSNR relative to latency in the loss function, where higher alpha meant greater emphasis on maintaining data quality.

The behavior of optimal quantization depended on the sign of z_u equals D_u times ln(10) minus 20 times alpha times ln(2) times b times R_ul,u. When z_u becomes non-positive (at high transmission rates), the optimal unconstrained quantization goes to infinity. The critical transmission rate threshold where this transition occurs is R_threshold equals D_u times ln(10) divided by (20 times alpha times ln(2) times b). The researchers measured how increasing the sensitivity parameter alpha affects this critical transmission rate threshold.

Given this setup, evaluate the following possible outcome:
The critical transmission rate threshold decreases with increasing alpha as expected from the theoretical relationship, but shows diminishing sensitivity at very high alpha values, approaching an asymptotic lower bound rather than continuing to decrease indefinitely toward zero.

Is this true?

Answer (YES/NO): NO